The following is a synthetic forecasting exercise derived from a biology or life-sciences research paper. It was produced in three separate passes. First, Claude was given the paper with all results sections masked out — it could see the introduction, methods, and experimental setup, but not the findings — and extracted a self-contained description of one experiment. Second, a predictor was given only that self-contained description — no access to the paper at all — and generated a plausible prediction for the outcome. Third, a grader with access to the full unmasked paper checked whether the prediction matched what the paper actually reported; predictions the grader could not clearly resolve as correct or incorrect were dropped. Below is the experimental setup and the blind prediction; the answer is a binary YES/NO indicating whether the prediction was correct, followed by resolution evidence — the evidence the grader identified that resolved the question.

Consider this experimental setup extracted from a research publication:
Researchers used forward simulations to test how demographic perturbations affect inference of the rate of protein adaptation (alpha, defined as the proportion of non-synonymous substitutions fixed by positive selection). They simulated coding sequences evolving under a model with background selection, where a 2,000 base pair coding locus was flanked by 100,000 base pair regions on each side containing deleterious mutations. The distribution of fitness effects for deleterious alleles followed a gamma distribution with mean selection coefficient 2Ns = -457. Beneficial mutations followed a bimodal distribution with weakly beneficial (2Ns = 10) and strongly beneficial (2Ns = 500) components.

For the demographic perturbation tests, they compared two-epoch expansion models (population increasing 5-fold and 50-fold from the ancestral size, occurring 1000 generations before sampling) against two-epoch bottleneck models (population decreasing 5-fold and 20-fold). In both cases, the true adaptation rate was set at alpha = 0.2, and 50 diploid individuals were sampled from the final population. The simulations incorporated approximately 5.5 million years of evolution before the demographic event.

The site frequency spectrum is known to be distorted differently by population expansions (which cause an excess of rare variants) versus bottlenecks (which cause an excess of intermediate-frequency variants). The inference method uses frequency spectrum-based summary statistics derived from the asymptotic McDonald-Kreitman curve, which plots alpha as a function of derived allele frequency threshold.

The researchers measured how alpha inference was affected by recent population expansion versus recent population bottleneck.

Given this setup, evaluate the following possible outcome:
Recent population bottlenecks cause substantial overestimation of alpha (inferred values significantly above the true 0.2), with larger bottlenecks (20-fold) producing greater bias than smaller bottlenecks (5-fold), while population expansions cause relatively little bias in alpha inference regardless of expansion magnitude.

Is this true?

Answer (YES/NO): NO